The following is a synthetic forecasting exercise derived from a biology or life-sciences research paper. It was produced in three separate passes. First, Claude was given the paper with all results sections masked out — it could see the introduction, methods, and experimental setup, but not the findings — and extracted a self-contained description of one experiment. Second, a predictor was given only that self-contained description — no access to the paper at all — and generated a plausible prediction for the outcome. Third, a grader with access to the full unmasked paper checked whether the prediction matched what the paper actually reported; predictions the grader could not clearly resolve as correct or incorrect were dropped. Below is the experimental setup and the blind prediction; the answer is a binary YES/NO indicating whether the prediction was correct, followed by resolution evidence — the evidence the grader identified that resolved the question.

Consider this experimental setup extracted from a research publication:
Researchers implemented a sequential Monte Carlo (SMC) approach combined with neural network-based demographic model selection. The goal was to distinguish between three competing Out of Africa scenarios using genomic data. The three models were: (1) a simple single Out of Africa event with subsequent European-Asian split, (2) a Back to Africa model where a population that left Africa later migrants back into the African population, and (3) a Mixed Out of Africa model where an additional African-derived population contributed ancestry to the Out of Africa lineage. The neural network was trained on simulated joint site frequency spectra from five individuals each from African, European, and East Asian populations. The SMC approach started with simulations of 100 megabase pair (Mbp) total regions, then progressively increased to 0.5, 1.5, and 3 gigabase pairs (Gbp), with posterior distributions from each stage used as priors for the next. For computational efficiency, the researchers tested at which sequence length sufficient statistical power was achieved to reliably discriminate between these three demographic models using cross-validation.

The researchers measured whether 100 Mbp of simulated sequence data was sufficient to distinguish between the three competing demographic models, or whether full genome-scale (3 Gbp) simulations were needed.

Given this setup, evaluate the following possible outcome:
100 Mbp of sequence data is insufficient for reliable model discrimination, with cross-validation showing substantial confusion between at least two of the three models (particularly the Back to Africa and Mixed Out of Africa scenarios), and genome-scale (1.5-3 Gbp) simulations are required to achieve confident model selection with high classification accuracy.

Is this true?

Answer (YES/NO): NO